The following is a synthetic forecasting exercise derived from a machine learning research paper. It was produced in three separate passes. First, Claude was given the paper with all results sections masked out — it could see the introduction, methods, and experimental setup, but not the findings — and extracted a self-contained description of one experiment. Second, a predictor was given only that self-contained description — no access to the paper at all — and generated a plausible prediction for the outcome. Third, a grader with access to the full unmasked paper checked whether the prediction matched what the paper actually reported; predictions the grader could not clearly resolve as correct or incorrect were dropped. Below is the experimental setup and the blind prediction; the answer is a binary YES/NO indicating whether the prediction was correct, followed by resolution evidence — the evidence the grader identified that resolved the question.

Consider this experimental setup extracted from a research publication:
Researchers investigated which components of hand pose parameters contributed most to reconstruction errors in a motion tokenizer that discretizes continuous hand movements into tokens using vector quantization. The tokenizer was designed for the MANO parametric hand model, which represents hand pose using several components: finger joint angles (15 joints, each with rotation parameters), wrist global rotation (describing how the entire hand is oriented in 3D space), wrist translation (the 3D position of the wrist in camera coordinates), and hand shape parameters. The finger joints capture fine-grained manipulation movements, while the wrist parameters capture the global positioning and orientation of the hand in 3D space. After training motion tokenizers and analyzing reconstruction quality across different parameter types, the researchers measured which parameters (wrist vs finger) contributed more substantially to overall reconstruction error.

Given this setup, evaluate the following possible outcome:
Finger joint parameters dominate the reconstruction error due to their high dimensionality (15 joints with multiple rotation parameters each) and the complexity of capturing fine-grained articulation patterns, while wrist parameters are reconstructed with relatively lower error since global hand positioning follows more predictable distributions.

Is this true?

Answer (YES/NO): NO